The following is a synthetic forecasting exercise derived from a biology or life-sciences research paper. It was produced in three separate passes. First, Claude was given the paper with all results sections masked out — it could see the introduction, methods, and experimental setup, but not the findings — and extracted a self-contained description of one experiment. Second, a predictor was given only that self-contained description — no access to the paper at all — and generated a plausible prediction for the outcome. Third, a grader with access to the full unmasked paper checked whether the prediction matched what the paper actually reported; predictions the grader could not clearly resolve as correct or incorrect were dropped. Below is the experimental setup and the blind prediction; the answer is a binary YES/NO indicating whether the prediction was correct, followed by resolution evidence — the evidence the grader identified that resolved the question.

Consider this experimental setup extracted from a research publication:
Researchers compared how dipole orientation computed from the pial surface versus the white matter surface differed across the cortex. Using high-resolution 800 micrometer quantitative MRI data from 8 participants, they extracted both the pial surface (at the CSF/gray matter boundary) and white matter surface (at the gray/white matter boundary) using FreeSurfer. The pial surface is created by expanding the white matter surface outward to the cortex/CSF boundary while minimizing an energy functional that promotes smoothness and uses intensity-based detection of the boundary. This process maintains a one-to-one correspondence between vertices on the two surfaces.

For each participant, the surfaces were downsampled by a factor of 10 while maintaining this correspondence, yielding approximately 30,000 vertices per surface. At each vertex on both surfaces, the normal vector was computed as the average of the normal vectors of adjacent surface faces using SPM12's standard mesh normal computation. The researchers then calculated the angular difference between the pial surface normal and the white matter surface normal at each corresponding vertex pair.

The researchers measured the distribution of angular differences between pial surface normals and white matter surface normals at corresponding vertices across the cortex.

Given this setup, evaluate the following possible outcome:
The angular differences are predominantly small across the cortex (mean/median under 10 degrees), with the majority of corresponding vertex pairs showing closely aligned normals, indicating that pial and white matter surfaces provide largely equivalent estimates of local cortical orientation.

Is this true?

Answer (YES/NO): NO